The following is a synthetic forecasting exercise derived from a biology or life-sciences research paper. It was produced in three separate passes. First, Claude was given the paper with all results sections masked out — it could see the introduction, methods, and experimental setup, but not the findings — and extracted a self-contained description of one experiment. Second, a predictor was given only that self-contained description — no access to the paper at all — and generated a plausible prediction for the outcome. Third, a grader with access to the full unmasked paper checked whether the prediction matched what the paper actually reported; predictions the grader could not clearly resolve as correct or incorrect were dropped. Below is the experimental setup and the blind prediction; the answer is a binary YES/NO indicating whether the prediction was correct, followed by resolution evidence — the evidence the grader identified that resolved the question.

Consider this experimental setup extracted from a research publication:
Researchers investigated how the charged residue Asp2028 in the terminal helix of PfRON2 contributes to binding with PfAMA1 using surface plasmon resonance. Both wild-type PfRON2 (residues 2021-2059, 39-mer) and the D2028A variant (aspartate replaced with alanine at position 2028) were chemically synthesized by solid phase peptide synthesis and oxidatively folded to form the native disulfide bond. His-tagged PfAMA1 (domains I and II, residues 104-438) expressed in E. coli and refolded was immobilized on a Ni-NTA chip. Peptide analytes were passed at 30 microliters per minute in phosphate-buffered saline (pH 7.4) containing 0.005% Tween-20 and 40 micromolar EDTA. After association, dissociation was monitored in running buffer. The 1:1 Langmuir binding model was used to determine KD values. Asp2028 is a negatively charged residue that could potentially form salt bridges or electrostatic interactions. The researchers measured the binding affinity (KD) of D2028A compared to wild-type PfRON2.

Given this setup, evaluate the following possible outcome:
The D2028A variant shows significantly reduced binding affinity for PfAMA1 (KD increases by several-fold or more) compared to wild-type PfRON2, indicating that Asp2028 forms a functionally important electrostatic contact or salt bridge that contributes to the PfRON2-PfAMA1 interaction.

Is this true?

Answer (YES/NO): YES